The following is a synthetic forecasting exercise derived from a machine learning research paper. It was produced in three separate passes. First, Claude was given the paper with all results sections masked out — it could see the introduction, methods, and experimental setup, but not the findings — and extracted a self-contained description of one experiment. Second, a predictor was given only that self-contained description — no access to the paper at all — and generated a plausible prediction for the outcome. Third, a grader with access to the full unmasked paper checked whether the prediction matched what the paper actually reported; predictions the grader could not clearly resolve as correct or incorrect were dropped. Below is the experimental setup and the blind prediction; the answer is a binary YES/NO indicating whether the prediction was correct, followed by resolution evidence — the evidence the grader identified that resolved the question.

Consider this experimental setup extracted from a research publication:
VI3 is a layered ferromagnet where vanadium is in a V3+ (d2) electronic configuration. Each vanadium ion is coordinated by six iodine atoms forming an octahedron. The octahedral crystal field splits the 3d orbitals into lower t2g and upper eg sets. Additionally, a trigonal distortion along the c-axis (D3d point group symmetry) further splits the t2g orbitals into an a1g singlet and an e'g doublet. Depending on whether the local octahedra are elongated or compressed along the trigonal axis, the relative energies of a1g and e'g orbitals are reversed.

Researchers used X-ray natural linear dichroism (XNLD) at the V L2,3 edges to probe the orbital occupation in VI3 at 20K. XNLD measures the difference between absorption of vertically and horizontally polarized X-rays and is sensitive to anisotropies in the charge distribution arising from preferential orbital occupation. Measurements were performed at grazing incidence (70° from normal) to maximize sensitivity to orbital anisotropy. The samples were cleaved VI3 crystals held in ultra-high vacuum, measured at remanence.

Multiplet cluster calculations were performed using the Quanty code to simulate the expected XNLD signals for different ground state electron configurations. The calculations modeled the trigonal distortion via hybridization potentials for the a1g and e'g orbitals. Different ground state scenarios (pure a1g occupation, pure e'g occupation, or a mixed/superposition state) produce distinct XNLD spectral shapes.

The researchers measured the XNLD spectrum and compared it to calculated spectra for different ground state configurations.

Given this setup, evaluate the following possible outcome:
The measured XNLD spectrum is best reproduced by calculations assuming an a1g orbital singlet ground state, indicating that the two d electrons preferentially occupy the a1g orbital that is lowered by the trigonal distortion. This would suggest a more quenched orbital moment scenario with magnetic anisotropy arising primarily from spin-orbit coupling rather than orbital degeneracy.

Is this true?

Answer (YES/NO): NO